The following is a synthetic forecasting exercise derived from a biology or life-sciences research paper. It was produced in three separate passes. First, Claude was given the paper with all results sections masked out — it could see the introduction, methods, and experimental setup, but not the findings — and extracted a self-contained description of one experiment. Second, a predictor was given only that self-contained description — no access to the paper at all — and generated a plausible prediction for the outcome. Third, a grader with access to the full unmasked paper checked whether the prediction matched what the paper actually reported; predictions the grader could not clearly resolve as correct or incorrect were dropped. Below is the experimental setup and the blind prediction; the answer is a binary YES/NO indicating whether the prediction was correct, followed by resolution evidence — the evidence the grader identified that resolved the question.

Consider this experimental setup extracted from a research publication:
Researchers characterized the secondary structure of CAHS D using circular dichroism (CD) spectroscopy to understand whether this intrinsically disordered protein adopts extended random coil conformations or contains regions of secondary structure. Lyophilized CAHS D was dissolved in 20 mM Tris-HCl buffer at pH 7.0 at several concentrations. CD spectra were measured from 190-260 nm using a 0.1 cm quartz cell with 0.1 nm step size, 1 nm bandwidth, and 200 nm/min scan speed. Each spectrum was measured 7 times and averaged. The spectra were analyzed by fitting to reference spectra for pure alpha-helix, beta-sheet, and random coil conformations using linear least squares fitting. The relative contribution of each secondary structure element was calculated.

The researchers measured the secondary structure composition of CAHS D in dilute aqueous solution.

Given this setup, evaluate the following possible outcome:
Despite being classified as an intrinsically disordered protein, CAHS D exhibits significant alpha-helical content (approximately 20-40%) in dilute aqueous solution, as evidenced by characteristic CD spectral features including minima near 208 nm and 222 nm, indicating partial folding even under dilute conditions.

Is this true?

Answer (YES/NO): NO